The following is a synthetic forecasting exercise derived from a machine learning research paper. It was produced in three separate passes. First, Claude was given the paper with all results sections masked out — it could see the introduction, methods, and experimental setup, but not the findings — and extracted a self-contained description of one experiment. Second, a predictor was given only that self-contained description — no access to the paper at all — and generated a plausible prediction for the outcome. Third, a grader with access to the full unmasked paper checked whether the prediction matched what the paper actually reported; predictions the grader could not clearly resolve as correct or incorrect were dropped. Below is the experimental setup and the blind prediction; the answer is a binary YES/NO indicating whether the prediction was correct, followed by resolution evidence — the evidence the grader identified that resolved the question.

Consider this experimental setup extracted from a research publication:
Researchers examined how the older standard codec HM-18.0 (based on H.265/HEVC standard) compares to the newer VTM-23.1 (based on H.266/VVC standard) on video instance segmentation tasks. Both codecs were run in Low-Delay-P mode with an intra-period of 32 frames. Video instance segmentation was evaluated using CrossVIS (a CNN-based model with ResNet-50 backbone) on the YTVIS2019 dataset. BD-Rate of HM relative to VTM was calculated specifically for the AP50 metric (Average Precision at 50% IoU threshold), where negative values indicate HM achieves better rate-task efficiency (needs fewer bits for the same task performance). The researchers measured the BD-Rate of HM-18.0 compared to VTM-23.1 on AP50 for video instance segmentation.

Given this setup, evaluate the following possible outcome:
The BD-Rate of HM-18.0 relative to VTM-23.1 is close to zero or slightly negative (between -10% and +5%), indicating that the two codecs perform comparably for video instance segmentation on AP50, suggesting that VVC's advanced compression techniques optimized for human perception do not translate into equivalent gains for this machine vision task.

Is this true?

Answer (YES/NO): NO